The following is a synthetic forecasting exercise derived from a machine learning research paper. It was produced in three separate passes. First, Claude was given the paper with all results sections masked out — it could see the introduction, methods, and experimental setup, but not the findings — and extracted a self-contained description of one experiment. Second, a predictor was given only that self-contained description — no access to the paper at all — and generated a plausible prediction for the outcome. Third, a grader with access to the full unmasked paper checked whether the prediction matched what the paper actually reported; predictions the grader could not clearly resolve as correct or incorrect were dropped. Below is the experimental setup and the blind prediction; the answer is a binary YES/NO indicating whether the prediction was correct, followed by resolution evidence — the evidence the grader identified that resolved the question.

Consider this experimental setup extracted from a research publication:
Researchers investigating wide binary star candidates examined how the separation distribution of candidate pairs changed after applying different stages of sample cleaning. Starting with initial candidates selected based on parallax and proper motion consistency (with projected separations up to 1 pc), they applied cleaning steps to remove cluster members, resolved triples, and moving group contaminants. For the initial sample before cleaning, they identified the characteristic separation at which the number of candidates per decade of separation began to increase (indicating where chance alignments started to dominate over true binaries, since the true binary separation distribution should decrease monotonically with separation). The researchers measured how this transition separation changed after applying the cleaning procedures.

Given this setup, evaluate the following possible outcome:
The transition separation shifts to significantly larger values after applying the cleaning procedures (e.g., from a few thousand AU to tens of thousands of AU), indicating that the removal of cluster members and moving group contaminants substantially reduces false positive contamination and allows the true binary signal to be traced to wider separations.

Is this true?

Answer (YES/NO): YES